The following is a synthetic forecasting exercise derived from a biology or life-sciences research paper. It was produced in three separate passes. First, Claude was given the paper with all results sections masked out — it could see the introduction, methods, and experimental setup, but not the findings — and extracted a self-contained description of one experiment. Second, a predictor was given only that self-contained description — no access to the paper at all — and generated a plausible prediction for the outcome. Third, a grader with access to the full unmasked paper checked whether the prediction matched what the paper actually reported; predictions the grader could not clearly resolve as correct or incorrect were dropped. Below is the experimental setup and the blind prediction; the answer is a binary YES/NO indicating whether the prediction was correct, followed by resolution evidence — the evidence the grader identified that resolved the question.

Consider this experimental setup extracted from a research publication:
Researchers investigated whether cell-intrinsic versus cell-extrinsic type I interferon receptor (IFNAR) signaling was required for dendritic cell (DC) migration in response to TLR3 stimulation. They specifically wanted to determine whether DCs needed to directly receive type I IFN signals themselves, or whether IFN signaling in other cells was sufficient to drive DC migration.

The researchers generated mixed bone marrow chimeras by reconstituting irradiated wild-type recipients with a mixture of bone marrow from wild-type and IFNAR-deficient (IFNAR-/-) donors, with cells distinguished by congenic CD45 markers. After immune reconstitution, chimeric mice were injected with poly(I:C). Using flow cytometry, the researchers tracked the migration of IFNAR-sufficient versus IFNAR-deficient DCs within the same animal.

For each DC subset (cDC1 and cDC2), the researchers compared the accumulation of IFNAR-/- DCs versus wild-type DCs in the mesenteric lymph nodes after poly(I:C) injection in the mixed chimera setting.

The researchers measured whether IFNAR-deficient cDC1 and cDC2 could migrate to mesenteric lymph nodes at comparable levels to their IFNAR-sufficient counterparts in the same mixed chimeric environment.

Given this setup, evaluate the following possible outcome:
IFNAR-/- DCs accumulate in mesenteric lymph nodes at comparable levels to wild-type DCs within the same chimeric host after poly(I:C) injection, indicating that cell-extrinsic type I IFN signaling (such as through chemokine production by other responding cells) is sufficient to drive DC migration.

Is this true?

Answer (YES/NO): NO